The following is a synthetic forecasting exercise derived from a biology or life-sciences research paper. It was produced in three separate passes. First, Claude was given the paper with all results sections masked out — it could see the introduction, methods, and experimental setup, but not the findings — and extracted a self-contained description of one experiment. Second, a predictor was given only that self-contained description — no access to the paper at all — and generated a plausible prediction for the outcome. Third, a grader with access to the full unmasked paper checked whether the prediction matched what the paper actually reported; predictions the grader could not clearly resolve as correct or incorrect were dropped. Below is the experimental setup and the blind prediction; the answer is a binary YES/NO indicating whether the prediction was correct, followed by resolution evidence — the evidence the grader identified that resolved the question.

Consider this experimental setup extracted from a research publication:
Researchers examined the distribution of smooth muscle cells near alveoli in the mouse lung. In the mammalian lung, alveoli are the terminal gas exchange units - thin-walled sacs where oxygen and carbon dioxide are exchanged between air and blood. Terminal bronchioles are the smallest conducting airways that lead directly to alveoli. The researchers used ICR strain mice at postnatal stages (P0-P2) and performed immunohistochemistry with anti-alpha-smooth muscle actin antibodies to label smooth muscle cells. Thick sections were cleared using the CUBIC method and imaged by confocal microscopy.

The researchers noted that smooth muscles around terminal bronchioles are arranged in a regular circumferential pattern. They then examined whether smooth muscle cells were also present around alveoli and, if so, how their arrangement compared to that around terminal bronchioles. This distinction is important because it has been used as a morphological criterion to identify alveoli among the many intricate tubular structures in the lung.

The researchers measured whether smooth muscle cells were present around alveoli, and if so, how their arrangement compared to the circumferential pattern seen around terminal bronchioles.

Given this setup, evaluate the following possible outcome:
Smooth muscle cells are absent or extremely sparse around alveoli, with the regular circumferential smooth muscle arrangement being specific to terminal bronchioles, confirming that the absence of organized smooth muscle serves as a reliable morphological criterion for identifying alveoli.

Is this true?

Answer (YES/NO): NO